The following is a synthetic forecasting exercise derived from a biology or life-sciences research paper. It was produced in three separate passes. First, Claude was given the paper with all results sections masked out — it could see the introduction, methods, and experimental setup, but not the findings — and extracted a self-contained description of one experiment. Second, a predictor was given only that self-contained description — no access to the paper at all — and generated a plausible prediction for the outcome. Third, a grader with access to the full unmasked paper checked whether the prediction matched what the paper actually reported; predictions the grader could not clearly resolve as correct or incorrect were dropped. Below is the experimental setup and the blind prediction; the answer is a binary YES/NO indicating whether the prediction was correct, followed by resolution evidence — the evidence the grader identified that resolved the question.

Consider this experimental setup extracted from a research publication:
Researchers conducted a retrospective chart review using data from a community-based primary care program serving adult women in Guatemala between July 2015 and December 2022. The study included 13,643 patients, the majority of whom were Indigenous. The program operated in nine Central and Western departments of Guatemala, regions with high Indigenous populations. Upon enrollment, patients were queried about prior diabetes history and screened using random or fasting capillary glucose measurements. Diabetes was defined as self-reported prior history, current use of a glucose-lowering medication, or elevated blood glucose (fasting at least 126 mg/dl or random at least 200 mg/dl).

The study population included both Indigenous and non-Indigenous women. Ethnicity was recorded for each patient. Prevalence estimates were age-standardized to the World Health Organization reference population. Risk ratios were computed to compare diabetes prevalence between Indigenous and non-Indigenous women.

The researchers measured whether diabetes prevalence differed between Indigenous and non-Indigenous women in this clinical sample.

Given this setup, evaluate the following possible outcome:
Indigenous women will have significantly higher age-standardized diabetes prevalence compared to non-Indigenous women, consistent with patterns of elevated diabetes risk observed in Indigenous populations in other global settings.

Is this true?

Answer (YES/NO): NO